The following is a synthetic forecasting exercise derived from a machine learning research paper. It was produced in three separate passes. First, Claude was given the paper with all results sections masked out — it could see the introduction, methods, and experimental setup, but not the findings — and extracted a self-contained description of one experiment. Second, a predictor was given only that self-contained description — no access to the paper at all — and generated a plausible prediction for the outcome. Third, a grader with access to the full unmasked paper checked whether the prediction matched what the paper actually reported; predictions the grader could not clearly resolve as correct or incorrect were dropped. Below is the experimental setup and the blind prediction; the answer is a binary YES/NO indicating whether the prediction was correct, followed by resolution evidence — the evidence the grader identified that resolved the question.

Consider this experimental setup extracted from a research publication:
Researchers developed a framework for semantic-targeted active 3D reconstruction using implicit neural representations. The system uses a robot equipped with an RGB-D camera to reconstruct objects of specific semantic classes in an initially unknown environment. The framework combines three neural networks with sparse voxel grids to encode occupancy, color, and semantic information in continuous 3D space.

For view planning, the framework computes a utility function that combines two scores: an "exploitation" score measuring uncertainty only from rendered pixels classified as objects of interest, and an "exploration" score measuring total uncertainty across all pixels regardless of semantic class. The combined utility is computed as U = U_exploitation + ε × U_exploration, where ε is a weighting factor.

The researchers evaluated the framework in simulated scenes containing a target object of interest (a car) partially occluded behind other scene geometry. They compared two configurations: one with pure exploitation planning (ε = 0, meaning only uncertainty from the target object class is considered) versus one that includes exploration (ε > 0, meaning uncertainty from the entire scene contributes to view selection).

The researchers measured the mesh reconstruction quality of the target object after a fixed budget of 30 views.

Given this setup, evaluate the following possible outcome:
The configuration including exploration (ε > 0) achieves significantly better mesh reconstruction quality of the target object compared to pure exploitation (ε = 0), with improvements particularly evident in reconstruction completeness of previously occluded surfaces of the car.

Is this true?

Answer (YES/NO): NO